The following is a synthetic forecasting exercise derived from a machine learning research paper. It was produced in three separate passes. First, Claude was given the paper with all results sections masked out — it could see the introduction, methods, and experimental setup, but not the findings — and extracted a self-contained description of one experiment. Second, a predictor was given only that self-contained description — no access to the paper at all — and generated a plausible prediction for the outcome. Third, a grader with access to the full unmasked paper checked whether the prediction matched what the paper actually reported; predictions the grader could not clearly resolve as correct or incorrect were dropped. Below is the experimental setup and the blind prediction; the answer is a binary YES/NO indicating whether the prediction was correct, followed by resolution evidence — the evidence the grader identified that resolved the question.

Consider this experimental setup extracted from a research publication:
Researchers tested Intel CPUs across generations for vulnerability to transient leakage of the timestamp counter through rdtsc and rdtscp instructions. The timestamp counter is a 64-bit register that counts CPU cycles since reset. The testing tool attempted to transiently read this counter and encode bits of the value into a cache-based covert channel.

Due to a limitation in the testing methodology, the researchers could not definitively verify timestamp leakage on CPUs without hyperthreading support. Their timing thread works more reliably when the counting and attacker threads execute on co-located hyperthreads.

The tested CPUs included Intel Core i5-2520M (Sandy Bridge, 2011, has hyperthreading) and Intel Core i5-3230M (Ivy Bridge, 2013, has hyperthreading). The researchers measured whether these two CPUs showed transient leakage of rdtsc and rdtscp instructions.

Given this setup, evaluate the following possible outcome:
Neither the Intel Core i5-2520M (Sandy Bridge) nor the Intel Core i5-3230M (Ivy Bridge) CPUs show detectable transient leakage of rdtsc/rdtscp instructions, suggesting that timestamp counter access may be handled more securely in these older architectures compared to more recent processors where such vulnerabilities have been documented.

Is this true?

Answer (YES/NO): NO